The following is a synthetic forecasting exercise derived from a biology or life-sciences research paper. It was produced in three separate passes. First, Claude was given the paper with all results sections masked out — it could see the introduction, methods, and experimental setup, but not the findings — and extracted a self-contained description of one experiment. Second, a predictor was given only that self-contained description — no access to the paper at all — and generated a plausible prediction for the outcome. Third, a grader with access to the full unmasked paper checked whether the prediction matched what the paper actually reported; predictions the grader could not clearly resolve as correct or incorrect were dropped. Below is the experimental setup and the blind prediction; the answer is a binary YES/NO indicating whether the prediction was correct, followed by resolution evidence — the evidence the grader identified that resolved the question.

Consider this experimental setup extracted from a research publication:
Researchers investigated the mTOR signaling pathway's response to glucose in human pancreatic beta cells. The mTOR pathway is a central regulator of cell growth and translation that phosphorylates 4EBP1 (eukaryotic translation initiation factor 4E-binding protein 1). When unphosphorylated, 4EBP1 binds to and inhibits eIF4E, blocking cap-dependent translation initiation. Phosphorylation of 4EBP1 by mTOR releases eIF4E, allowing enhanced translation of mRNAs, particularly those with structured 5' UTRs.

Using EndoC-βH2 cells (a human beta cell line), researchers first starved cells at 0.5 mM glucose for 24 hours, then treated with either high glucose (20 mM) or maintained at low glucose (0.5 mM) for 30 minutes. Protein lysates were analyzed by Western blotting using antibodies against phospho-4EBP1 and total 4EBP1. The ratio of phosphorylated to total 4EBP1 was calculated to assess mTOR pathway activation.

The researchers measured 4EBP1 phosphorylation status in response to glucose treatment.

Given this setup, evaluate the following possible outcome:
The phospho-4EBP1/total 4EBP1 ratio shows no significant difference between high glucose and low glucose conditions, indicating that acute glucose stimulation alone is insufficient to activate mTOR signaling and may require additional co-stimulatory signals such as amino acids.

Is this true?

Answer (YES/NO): NO